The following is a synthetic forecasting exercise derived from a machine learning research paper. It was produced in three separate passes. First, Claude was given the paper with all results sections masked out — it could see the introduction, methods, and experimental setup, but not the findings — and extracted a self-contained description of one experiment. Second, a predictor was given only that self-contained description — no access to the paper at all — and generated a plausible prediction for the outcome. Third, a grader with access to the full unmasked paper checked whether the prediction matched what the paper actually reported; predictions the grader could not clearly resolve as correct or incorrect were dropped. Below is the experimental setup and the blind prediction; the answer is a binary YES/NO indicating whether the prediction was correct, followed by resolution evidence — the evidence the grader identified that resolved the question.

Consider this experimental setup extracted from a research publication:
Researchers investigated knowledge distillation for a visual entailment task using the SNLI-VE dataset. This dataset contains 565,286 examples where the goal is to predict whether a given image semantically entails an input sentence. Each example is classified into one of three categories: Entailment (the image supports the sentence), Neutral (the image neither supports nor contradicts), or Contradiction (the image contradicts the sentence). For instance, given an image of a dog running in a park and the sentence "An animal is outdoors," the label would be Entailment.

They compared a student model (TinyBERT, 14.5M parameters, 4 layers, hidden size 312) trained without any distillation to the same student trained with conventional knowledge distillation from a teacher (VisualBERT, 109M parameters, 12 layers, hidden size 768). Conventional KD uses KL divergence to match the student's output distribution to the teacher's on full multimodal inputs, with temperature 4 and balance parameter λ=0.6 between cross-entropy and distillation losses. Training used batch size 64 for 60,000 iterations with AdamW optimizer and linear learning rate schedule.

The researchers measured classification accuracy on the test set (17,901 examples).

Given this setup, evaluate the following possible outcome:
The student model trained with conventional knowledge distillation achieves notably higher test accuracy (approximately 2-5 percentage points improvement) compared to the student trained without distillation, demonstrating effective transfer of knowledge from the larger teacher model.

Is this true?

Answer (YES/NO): NO